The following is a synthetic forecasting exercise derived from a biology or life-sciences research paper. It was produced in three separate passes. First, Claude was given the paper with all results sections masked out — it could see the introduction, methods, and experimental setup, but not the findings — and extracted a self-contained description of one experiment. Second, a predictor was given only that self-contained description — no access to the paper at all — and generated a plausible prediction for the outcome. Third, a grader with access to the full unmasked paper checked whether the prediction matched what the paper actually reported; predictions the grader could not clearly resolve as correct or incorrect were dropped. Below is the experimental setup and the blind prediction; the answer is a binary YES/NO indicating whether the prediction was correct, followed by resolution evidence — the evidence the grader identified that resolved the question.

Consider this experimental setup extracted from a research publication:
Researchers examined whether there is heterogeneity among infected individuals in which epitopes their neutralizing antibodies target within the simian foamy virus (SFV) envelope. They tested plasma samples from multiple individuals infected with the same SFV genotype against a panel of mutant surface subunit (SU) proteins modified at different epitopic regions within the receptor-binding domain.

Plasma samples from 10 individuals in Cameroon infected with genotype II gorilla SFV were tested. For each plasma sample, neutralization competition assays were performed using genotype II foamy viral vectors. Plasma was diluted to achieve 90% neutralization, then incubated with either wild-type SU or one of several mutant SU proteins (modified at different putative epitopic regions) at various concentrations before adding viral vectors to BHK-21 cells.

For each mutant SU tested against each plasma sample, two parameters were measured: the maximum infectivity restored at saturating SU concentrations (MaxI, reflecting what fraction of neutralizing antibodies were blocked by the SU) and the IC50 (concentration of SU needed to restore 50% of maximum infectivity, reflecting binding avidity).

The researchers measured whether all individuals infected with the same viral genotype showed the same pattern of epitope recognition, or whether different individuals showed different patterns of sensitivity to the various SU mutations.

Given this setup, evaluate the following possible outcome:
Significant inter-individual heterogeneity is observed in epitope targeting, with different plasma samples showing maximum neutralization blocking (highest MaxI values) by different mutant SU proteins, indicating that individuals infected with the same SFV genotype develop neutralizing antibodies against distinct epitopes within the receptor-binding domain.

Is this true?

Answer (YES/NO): YES